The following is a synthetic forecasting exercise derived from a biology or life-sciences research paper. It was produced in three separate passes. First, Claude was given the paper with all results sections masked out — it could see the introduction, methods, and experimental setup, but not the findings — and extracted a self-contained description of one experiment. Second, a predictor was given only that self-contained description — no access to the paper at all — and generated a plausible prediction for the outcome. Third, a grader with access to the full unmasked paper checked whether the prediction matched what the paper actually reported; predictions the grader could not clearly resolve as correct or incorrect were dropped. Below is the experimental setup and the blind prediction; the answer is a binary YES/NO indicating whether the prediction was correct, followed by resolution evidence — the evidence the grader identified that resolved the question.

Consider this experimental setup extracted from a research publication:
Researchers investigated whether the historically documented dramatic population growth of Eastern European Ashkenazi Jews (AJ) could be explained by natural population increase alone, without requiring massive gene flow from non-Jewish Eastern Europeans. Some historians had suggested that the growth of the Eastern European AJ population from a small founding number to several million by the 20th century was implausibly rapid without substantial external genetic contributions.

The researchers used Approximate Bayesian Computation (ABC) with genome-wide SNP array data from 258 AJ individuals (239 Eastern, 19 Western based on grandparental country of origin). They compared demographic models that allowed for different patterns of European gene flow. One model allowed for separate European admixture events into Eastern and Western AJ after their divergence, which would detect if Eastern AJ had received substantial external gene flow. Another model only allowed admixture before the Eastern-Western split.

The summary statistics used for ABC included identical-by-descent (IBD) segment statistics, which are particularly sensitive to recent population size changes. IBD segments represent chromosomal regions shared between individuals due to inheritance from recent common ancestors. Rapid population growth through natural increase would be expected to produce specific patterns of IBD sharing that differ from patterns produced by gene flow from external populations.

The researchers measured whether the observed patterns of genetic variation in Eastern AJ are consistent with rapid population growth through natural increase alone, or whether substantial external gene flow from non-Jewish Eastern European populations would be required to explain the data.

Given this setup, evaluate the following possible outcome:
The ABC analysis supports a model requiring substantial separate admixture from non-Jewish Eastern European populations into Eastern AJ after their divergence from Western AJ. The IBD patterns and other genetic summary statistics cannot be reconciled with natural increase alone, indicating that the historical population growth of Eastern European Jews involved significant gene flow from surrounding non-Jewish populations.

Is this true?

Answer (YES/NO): NO